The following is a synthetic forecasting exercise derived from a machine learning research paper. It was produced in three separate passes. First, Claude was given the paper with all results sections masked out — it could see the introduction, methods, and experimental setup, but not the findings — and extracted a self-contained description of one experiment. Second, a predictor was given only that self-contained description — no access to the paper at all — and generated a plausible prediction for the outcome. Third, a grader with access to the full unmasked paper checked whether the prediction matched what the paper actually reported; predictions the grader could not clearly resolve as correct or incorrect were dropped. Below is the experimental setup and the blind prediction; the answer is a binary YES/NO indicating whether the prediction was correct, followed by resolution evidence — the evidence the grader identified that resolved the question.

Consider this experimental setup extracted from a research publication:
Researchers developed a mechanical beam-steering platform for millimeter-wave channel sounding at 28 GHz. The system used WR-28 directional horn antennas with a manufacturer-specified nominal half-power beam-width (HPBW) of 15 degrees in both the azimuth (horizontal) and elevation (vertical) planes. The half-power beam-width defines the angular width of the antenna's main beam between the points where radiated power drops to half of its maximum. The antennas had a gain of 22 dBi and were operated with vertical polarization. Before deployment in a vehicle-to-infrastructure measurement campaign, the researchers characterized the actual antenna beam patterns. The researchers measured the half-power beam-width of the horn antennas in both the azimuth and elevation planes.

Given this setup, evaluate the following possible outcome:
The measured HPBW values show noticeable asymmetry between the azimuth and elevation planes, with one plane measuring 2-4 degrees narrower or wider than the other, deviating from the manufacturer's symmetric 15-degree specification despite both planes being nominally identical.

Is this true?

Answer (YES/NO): NO